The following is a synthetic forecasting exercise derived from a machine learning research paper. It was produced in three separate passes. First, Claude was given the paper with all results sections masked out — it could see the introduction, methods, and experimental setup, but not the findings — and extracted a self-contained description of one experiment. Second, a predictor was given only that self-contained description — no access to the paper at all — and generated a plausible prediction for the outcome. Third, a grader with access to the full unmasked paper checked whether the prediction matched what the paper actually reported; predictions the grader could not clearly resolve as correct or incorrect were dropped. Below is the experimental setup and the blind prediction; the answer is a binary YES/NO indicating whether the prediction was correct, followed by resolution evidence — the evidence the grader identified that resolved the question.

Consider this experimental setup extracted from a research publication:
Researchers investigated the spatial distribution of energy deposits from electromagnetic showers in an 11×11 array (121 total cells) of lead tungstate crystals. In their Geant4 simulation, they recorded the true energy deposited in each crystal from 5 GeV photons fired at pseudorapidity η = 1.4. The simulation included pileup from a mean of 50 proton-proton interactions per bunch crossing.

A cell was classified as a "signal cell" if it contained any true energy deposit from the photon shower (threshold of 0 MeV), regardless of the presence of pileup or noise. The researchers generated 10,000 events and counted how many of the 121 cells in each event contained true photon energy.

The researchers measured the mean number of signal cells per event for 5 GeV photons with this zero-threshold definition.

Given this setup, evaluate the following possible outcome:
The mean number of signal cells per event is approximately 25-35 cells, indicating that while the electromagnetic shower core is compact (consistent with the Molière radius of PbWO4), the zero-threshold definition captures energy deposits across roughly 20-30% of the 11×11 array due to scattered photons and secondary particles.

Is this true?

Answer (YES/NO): NO